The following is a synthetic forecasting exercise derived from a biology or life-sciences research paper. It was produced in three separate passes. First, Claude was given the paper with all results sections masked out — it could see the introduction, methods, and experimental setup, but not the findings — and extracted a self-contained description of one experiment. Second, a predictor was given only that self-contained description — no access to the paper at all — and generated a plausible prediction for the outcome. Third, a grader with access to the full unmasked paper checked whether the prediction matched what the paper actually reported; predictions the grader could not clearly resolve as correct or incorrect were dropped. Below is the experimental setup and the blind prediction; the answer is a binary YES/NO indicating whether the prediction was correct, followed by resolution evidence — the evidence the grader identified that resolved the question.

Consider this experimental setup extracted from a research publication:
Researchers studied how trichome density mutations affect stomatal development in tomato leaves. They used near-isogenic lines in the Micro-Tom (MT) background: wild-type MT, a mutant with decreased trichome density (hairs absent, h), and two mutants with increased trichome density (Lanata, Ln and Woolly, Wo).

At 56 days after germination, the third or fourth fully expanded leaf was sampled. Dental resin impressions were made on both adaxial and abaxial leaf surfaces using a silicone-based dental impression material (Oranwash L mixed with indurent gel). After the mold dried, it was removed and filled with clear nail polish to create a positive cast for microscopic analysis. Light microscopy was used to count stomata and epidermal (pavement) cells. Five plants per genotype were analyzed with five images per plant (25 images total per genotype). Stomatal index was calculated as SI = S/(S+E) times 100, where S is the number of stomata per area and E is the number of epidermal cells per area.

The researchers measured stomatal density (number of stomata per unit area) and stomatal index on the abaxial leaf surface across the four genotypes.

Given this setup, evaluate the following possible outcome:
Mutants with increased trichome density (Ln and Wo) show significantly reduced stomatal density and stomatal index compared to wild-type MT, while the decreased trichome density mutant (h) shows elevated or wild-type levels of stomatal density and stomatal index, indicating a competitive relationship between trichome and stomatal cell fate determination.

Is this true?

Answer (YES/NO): NO